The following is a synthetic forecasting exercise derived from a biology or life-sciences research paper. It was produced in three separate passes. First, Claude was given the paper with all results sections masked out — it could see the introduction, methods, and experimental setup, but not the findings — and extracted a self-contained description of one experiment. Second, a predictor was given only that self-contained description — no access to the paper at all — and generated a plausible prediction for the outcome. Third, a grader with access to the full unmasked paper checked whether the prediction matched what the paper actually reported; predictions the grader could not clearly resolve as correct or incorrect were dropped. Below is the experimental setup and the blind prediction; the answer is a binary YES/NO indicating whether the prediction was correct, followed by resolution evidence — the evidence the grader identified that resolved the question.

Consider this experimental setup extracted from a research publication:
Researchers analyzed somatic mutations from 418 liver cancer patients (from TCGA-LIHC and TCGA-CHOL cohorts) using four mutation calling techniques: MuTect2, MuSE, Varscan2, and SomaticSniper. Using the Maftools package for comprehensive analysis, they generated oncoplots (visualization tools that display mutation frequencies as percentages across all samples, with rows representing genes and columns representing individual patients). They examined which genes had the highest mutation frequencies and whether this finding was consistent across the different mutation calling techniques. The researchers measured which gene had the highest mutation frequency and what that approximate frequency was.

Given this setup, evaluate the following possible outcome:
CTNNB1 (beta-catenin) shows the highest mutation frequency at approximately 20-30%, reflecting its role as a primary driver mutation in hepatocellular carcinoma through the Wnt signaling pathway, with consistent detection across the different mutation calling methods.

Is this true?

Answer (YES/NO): NO